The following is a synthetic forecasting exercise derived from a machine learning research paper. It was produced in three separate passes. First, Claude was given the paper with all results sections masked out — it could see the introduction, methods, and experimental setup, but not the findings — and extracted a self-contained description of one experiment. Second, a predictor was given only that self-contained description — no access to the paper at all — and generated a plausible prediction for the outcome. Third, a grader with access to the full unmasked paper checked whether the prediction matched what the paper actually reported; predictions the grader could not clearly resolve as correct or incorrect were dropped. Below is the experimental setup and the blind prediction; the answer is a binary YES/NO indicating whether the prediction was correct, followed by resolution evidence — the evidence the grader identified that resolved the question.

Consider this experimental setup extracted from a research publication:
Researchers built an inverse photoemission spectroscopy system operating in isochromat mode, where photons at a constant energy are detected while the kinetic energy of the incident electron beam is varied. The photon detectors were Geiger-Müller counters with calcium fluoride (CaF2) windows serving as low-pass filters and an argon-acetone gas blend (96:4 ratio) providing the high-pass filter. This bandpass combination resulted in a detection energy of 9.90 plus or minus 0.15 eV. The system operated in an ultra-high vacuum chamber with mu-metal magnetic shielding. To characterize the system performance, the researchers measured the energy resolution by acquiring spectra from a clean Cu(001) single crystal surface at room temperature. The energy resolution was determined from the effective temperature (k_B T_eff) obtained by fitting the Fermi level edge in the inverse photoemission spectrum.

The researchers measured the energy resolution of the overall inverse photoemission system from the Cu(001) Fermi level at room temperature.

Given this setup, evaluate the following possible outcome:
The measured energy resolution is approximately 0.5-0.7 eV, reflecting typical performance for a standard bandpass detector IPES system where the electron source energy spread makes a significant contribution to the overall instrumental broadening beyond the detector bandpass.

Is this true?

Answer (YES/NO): NO